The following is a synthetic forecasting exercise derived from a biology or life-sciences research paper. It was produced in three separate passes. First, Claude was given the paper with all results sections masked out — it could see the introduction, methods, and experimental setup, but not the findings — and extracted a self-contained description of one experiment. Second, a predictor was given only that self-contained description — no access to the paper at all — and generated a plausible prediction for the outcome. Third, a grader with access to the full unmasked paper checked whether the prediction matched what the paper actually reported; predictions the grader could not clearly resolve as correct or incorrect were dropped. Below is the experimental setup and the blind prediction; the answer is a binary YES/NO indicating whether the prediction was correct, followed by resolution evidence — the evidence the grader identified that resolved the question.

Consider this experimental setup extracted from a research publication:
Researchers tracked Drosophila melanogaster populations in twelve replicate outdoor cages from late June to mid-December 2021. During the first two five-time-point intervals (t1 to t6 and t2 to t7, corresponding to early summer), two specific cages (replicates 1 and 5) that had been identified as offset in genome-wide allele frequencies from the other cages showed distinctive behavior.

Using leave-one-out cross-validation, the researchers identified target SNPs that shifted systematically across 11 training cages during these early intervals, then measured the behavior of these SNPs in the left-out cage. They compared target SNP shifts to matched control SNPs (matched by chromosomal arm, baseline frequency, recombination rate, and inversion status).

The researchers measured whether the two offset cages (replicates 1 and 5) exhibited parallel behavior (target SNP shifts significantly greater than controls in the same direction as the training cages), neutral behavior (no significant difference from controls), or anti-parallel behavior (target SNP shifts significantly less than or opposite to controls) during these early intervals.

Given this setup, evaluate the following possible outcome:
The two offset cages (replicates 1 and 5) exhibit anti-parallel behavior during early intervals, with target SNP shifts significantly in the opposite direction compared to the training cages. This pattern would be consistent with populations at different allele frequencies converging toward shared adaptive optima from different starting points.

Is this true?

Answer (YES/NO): YES